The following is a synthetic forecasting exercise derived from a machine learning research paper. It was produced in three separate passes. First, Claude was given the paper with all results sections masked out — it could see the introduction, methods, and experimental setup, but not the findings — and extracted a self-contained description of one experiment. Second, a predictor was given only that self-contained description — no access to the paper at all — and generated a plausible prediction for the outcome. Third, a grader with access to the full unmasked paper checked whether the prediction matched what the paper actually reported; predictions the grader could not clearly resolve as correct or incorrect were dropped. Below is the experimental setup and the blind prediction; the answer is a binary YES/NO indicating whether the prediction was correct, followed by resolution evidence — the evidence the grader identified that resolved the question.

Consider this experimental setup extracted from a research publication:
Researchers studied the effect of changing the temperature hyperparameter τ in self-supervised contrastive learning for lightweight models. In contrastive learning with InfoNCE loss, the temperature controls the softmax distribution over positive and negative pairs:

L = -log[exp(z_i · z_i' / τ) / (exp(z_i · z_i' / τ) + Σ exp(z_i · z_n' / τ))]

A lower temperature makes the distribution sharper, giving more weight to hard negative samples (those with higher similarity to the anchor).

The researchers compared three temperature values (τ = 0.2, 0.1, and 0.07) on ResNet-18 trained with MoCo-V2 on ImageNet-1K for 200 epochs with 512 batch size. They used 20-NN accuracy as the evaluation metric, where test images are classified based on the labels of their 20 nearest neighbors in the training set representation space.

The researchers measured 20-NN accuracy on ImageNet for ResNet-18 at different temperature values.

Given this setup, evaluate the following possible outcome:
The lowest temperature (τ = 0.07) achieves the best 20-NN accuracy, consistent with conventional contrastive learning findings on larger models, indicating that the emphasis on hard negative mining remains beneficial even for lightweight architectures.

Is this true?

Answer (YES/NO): NO